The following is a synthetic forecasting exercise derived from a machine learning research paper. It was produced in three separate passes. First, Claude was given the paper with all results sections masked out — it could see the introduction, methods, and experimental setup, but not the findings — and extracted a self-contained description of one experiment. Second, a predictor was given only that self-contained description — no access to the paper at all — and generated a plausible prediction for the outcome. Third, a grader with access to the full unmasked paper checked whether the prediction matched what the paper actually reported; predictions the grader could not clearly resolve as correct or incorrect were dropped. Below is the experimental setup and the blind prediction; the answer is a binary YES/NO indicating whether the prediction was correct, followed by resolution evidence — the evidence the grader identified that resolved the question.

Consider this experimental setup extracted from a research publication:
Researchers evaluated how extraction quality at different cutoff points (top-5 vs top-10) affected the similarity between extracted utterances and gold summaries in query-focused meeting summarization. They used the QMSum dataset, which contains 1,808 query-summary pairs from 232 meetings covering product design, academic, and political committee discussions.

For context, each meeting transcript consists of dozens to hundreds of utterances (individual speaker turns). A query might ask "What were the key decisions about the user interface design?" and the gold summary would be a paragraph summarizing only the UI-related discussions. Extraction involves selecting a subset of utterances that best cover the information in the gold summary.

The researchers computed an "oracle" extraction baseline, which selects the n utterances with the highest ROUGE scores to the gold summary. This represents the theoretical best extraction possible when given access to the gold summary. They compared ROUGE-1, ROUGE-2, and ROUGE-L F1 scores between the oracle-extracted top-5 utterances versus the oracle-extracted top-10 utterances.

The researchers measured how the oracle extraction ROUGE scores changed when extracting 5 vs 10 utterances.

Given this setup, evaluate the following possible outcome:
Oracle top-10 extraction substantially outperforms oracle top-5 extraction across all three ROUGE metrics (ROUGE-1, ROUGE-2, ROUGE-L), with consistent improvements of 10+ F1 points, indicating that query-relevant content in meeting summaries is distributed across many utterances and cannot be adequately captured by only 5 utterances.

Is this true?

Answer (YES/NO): NO